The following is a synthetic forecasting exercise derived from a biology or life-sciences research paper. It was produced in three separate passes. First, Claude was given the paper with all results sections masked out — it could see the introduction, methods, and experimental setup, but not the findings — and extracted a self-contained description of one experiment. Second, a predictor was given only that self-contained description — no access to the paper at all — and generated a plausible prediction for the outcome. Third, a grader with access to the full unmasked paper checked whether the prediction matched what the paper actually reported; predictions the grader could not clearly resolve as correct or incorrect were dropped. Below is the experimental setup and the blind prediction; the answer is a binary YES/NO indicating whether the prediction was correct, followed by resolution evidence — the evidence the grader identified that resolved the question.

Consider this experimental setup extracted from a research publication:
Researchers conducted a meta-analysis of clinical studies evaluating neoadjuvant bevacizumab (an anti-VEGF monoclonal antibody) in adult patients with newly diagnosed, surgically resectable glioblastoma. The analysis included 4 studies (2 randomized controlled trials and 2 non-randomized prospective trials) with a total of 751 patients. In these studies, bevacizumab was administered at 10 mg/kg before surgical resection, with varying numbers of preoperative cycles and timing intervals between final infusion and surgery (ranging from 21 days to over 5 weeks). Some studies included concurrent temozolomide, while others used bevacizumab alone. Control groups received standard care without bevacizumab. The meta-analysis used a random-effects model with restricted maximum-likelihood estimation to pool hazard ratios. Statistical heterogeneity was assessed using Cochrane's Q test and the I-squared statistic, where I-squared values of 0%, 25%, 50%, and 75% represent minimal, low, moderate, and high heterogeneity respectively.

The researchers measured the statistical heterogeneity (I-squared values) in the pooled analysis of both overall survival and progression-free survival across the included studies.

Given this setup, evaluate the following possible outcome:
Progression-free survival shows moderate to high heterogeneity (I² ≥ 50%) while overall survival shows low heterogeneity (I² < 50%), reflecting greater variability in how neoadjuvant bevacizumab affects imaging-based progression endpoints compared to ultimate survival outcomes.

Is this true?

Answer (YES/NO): NO